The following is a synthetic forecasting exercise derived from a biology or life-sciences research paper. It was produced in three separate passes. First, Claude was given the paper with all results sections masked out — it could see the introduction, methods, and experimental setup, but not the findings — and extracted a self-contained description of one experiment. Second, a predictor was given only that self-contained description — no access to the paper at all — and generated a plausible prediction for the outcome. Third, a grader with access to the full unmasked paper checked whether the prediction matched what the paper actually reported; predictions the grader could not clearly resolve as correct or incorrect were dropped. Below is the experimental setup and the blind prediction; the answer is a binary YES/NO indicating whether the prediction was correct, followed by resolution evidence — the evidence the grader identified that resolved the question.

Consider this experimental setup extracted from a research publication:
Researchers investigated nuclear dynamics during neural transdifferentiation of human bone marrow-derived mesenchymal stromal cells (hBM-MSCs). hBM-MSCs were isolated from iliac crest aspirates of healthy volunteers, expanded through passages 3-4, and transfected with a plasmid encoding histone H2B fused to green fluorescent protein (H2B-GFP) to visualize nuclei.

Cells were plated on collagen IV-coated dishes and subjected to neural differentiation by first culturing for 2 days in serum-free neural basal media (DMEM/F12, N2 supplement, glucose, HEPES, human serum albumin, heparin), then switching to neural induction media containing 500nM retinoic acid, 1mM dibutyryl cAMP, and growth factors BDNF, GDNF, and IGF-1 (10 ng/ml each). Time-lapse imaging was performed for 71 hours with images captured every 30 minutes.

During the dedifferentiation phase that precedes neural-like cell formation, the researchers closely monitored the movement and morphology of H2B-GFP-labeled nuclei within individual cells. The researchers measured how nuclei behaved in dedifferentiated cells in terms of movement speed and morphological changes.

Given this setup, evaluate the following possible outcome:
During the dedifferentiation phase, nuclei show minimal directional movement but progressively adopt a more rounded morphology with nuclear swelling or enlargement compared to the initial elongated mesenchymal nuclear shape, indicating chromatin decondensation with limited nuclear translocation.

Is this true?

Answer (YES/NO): NO